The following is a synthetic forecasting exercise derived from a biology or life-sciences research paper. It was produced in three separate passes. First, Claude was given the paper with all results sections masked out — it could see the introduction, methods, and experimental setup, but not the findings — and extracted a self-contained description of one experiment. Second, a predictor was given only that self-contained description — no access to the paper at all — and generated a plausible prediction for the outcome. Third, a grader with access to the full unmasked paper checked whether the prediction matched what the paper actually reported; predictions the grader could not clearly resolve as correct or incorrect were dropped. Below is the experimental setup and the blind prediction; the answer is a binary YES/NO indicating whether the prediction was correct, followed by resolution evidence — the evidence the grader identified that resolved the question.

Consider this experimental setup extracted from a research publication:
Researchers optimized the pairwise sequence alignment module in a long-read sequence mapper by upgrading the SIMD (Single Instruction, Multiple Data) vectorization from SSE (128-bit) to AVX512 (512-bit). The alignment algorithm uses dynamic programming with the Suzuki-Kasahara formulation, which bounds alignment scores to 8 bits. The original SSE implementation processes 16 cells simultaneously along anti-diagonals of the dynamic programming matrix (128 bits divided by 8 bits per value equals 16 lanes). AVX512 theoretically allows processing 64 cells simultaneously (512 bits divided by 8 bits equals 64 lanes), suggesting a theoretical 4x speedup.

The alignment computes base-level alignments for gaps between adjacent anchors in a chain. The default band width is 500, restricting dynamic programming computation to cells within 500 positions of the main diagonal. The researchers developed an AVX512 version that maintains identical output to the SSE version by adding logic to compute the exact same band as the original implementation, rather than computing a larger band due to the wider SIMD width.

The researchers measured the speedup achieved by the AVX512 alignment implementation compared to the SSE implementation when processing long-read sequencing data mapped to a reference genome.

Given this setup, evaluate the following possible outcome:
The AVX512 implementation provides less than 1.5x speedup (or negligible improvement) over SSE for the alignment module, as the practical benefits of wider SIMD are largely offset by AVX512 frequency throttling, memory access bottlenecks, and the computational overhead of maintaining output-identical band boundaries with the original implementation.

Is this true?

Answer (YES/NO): NO